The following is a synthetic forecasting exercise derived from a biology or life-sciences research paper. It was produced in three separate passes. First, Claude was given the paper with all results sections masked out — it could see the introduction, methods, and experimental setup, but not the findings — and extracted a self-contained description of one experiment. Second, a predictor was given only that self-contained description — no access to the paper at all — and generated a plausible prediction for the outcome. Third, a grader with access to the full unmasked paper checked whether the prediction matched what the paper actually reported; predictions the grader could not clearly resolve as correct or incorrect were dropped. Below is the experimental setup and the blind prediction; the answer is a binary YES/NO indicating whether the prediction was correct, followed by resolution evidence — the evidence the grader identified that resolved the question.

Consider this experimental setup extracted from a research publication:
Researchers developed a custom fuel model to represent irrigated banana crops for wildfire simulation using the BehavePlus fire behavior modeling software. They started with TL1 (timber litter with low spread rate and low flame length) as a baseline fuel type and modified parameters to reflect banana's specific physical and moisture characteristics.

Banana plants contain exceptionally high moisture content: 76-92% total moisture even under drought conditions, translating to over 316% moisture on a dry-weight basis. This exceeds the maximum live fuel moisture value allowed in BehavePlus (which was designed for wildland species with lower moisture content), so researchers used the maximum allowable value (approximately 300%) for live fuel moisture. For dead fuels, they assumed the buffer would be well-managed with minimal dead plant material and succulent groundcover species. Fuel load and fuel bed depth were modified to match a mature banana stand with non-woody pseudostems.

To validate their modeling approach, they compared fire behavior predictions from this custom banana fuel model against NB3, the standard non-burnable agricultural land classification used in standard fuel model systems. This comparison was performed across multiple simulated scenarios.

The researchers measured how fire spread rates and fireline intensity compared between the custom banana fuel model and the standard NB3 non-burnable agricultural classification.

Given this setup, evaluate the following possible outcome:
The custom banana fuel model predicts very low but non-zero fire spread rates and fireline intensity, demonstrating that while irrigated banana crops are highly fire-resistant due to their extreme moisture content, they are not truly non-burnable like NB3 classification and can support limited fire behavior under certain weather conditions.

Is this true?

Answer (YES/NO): NO